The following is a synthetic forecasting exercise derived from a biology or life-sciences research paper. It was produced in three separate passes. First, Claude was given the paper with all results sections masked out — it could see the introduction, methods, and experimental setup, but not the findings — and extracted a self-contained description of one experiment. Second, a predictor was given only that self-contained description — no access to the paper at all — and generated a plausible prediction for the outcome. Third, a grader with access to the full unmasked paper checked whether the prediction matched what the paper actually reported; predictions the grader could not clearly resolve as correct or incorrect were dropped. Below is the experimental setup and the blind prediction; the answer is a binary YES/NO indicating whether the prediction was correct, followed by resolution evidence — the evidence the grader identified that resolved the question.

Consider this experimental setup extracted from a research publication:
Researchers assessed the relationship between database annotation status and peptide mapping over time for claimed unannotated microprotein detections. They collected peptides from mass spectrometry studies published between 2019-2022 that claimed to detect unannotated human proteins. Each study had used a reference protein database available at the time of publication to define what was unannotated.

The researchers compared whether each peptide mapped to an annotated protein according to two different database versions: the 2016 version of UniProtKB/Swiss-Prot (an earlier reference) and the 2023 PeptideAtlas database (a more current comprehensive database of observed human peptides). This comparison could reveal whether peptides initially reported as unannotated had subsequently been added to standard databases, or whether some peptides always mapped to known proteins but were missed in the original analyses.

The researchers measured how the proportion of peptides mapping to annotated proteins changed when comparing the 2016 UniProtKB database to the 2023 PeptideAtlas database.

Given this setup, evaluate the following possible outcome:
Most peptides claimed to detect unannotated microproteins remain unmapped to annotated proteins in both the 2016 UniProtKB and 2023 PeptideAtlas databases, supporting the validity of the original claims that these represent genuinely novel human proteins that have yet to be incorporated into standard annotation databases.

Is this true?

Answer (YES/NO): NO